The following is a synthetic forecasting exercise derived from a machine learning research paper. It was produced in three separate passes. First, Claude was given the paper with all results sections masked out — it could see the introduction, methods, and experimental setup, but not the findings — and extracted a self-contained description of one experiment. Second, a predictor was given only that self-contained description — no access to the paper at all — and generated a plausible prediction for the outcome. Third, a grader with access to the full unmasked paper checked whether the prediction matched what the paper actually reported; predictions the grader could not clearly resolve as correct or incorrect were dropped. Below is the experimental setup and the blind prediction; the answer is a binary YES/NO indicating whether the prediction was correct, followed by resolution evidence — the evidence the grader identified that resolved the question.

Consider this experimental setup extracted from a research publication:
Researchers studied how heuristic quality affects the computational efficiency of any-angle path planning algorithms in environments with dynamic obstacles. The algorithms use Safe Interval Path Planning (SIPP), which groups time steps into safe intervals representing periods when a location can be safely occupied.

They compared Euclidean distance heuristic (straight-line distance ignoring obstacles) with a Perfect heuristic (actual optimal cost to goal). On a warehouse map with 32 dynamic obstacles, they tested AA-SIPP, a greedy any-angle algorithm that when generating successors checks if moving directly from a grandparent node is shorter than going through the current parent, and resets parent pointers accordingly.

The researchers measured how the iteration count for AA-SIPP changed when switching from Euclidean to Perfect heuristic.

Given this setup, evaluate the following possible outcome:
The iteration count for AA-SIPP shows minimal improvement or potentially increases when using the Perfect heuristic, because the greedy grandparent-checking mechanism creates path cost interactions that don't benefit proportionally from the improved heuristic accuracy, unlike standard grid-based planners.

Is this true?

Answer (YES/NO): NO